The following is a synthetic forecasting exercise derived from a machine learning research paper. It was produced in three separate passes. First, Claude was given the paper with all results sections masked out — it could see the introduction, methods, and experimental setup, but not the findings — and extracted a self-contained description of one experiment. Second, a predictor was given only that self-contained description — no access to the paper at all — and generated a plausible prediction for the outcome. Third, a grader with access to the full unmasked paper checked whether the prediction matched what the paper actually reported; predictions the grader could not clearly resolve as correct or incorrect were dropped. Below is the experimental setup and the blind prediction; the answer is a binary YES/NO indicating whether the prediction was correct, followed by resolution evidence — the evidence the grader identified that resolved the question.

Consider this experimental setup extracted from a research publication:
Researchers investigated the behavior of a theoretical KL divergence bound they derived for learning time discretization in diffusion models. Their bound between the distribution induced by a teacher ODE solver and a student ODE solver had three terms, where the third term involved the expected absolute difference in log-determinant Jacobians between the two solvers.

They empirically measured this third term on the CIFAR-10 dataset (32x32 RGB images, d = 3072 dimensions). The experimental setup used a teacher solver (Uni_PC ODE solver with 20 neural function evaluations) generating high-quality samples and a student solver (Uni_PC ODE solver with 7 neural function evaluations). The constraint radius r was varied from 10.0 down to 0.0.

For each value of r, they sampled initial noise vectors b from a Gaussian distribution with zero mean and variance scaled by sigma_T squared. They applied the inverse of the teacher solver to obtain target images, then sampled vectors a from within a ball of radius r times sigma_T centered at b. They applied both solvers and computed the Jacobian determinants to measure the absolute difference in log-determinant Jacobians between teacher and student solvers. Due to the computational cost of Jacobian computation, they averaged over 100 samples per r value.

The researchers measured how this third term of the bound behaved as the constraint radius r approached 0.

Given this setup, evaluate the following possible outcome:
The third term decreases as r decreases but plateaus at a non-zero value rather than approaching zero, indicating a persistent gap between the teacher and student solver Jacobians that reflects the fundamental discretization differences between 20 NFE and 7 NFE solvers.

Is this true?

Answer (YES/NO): YES